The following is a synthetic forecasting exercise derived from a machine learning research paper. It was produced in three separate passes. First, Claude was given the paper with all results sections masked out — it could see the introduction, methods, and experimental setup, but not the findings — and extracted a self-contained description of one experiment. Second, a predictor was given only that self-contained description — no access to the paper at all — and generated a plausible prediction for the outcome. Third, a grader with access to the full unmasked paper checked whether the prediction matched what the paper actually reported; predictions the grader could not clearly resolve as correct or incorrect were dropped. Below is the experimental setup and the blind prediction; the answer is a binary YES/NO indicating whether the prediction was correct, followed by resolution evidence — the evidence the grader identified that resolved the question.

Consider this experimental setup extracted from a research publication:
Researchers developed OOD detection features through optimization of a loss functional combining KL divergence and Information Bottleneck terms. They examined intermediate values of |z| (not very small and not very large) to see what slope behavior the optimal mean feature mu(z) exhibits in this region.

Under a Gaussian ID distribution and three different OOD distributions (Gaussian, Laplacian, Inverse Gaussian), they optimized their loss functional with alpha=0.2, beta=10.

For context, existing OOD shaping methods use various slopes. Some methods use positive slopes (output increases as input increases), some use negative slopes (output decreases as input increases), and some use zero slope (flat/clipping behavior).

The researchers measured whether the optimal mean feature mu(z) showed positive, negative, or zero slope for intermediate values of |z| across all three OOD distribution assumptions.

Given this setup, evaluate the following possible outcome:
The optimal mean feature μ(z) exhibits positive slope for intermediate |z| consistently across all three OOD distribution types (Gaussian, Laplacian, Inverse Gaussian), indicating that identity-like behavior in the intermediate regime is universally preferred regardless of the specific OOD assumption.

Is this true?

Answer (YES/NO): YES